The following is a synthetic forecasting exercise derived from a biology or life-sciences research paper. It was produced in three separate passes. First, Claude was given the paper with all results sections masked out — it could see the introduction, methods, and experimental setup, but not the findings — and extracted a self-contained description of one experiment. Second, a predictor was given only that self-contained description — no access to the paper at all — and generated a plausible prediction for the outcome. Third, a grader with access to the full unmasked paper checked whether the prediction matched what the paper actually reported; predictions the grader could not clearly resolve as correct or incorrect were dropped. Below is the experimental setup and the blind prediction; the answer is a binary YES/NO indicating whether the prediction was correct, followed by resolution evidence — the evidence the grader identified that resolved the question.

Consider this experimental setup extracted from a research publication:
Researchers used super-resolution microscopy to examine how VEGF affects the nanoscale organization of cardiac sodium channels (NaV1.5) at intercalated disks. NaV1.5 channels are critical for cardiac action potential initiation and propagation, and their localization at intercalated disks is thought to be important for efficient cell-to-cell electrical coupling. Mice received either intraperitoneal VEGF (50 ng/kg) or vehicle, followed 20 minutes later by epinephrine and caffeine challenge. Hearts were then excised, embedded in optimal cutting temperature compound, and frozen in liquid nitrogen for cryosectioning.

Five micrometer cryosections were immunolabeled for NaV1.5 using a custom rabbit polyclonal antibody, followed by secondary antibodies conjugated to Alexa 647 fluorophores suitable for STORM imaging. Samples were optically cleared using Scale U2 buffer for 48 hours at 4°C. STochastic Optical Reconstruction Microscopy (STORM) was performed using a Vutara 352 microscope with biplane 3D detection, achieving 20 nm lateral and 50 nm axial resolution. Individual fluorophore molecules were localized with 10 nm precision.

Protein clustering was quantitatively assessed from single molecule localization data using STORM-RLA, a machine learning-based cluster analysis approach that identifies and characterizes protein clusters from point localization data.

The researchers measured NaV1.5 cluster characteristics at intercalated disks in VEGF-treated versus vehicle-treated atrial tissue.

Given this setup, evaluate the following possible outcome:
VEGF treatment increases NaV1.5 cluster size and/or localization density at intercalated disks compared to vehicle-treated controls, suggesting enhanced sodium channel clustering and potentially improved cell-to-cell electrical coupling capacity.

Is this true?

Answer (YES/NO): NO